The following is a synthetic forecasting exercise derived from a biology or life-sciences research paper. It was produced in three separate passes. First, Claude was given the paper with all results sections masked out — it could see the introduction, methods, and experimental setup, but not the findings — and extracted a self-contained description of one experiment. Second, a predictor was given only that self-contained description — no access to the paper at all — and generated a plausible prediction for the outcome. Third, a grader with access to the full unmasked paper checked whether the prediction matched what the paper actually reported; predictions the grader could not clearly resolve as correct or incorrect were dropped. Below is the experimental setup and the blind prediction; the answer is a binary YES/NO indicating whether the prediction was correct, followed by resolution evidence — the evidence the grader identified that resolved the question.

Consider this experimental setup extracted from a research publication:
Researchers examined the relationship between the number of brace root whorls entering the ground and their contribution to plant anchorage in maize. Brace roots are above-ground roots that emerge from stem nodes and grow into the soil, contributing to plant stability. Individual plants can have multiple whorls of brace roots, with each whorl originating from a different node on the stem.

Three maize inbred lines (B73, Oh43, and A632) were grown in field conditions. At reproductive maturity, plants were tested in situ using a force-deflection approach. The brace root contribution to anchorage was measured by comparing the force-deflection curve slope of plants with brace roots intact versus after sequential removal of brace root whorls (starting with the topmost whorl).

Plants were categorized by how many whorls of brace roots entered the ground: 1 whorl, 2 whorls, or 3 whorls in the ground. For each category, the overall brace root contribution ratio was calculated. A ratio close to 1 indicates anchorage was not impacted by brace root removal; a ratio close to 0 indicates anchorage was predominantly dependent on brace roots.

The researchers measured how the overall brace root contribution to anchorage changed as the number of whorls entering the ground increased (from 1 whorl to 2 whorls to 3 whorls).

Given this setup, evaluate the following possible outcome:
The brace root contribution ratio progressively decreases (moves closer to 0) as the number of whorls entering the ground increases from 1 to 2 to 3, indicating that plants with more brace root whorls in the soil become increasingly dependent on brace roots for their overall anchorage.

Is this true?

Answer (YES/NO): YES